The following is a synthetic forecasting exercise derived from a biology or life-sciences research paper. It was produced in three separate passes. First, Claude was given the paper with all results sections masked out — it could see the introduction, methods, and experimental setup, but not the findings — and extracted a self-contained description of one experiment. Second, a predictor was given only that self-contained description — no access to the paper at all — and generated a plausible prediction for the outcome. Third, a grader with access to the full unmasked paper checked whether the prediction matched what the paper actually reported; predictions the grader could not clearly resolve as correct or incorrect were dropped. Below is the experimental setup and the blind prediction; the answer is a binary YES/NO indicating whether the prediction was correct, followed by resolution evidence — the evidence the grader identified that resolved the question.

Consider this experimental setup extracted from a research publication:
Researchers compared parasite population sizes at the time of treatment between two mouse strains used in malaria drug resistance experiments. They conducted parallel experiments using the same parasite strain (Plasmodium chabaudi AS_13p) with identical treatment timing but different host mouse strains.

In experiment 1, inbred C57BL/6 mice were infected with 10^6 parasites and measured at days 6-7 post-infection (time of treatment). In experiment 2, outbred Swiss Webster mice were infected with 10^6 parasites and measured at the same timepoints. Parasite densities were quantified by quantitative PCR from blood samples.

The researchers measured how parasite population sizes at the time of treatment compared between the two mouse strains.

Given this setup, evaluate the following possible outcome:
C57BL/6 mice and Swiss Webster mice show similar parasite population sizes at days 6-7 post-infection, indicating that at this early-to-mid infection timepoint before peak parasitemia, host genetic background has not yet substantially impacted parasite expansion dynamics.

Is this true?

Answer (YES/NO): NO